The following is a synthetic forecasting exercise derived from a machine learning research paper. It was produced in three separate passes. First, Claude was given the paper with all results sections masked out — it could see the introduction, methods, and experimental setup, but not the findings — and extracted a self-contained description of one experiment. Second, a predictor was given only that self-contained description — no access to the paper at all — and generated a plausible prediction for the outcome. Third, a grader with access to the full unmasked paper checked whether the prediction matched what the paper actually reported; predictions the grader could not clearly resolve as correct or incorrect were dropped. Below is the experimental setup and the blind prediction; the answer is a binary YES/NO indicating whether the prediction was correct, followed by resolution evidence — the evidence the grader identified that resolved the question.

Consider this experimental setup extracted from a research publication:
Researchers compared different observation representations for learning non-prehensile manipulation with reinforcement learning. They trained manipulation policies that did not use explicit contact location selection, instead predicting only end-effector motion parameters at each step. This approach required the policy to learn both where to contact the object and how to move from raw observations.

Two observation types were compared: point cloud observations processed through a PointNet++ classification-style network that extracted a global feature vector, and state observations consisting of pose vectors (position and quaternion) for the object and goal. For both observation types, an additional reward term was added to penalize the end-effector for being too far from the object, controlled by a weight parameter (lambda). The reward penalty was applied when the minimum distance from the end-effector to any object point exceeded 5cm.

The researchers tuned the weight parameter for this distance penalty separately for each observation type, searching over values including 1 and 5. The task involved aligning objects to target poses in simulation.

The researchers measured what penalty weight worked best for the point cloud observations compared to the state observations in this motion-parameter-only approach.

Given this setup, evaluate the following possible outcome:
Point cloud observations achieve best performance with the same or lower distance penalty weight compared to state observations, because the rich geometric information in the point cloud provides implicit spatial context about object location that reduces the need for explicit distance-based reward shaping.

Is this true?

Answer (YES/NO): YES